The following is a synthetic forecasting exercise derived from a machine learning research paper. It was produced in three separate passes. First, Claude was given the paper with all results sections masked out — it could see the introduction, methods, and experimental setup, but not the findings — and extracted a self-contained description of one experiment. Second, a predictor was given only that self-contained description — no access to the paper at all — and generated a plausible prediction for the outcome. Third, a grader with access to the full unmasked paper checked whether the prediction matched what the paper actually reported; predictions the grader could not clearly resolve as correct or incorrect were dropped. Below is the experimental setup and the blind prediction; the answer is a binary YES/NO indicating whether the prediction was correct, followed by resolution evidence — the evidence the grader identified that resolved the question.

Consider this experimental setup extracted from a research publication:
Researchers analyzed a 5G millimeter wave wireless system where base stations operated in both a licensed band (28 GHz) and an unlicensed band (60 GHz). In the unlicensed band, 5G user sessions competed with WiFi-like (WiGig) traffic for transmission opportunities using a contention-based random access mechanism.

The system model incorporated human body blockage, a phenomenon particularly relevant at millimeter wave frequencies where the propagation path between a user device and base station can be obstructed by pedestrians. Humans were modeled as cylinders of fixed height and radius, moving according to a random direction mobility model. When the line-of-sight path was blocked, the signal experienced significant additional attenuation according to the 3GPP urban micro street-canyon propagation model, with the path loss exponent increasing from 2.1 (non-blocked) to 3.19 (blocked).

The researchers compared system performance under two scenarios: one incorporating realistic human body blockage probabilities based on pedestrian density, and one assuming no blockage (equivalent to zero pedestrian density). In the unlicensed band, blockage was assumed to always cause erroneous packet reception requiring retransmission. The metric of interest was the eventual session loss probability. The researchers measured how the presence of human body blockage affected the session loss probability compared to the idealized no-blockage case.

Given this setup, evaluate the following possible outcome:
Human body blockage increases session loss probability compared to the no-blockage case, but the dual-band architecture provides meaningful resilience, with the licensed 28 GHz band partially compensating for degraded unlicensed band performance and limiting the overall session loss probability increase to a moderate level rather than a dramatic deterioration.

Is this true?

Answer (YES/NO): NO